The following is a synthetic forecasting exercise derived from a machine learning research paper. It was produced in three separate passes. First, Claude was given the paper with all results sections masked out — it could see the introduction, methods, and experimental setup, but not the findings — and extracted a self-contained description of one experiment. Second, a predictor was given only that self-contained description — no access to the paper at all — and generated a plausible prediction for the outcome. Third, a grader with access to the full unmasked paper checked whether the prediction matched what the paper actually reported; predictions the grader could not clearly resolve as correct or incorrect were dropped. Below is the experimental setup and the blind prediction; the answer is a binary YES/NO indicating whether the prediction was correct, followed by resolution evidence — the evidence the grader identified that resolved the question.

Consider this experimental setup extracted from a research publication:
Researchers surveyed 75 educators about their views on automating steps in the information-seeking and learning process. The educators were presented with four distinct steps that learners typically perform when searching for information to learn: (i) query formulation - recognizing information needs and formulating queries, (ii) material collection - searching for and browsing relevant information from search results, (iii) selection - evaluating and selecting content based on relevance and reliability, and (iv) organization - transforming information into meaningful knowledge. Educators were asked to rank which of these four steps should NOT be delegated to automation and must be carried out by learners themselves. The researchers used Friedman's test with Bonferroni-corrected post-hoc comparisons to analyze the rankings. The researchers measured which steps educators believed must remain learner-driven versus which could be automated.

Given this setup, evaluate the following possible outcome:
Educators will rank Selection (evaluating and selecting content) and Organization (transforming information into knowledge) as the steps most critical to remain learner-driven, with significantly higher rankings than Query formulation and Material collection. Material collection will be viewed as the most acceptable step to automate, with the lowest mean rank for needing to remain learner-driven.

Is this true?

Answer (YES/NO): NO